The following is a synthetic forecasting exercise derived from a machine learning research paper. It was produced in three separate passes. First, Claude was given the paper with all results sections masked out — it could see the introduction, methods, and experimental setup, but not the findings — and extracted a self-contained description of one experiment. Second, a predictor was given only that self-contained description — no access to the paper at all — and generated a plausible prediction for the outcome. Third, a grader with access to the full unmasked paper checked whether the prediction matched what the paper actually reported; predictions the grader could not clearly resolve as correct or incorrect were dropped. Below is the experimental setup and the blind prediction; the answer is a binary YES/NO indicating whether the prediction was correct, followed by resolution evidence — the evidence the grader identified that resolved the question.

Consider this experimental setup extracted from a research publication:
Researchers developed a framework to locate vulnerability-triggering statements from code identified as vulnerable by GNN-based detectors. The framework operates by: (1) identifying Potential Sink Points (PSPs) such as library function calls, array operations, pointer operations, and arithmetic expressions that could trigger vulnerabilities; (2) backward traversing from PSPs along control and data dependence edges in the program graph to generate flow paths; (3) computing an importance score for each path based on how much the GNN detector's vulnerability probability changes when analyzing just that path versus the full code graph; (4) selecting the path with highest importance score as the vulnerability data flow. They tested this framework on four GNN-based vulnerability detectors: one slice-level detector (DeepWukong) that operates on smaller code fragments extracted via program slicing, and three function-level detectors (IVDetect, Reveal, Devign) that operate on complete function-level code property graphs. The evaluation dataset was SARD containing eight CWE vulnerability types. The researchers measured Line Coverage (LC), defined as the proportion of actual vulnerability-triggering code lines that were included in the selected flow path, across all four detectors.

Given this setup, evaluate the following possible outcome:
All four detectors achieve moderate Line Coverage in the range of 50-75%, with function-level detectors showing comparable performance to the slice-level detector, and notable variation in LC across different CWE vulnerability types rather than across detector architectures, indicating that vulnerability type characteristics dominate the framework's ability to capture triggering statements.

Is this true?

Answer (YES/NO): NO